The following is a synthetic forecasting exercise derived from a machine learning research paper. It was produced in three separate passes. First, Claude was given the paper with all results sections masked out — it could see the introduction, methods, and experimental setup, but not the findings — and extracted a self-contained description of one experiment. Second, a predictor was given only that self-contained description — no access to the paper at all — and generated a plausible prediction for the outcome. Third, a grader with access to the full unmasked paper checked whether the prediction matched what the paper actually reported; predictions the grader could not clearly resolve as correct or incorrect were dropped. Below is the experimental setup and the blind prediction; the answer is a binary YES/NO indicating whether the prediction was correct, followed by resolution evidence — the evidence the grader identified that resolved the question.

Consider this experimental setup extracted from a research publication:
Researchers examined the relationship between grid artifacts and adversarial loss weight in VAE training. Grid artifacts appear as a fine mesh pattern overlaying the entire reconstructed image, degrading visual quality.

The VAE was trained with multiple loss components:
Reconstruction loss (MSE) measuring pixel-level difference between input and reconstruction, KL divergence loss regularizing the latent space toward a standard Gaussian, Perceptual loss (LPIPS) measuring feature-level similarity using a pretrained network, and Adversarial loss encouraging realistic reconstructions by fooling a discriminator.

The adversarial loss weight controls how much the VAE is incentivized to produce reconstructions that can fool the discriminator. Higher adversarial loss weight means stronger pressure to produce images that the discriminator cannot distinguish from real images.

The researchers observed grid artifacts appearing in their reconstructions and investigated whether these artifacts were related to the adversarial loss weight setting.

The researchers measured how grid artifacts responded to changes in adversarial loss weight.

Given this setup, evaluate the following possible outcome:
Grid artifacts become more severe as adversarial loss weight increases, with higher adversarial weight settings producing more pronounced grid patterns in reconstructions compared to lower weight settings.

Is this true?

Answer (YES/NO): YES